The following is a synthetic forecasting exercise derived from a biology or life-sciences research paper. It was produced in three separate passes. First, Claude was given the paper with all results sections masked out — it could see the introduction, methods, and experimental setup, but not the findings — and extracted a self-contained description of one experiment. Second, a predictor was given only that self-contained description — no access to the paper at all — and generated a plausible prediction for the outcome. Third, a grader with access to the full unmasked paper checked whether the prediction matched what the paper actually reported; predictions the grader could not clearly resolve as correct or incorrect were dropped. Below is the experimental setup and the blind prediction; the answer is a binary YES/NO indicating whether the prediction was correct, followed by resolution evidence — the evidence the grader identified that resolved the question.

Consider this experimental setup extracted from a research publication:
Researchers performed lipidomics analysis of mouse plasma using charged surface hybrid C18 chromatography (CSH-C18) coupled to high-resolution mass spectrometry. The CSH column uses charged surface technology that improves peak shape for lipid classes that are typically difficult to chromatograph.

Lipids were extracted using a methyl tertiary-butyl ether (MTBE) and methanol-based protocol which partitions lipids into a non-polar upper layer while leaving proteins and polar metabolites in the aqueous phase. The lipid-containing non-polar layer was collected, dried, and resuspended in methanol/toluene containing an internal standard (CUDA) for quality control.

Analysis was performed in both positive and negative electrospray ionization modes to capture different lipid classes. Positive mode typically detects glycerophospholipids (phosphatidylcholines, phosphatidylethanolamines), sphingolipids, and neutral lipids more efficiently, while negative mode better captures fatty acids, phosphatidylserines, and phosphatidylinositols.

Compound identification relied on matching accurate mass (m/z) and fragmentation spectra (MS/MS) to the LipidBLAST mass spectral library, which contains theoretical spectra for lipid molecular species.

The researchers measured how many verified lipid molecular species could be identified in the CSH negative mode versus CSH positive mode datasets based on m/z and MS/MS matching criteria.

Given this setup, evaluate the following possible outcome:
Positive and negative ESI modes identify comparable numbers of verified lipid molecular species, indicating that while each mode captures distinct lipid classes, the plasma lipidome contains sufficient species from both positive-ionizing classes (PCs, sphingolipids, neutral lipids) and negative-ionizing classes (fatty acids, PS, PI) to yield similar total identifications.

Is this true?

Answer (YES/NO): NO